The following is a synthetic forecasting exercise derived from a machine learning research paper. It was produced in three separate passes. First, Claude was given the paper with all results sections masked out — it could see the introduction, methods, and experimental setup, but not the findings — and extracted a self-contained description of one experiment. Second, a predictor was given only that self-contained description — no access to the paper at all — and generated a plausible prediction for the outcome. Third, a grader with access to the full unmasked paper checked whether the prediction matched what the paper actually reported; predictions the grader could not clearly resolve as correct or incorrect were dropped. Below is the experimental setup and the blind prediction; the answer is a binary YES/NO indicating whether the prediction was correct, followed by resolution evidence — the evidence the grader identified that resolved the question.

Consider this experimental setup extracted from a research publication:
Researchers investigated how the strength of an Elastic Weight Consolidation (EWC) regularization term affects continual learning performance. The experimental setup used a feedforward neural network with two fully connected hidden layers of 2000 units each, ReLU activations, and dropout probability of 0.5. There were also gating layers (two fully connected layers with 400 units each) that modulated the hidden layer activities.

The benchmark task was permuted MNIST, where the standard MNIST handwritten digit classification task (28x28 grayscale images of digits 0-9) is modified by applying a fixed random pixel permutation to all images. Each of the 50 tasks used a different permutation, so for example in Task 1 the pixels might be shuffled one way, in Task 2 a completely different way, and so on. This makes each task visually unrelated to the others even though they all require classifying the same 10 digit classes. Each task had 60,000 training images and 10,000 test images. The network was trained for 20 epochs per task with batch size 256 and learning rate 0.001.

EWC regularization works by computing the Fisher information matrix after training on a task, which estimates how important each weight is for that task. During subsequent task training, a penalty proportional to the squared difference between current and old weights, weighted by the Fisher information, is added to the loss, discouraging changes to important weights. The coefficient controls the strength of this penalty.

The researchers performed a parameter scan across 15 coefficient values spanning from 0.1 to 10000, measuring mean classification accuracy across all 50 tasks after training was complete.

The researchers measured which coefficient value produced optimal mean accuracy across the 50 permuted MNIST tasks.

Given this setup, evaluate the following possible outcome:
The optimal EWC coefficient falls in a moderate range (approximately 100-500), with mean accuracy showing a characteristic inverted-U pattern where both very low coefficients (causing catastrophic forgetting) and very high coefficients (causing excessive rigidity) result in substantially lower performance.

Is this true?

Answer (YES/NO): NO